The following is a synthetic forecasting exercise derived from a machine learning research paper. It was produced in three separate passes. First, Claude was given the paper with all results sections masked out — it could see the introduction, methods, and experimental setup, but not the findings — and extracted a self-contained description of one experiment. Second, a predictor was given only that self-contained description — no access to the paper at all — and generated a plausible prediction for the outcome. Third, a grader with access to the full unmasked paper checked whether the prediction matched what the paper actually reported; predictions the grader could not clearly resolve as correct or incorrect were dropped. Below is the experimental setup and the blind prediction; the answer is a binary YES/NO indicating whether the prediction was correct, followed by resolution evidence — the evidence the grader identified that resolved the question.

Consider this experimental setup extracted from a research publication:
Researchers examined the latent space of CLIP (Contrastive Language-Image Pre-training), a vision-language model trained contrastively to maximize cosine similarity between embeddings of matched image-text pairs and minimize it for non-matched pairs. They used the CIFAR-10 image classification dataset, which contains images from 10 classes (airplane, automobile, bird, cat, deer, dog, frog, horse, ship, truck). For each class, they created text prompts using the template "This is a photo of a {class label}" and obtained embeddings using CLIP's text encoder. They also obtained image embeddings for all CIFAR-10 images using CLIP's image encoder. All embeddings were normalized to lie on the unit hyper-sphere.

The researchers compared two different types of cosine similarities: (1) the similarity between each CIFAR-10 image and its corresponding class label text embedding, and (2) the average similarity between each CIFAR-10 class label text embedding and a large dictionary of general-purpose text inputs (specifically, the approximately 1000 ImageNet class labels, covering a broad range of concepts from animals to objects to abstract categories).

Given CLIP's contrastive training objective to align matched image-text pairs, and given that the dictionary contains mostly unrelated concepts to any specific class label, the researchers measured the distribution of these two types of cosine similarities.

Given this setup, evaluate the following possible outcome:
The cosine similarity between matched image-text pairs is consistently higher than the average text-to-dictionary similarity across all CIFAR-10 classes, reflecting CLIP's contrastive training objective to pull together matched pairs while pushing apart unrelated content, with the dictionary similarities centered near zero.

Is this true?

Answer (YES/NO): NO